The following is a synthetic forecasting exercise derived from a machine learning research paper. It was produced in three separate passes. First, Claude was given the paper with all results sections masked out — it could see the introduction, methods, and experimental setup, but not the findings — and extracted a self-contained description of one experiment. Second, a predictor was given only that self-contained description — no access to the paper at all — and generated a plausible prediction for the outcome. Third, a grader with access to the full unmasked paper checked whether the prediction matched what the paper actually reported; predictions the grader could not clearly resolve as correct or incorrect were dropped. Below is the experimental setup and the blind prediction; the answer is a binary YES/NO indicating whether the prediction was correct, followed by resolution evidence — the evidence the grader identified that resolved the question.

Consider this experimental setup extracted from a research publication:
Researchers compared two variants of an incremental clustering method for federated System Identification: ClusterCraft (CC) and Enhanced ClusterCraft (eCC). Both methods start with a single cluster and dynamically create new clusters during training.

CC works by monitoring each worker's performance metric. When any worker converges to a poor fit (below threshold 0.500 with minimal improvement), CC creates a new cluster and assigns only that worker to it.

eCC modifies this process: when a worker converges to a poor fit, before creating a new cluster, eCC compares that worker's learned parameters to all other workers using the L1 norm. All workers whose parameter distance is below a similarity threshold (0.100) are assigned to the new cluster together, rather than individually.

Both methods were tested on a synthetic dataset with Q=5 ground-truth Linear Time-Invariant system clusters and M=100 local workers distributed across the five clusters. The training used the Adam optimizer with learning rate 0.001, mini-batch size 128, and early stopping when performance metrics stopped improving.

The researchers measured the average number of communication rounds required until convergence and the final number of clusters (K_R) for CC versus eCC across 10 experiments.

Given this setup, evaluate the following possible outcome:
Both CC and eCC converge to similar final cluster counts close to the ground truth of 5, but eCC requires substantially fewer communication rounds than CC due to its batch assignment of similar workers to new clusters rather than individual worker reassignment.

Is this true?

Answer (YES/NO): NO